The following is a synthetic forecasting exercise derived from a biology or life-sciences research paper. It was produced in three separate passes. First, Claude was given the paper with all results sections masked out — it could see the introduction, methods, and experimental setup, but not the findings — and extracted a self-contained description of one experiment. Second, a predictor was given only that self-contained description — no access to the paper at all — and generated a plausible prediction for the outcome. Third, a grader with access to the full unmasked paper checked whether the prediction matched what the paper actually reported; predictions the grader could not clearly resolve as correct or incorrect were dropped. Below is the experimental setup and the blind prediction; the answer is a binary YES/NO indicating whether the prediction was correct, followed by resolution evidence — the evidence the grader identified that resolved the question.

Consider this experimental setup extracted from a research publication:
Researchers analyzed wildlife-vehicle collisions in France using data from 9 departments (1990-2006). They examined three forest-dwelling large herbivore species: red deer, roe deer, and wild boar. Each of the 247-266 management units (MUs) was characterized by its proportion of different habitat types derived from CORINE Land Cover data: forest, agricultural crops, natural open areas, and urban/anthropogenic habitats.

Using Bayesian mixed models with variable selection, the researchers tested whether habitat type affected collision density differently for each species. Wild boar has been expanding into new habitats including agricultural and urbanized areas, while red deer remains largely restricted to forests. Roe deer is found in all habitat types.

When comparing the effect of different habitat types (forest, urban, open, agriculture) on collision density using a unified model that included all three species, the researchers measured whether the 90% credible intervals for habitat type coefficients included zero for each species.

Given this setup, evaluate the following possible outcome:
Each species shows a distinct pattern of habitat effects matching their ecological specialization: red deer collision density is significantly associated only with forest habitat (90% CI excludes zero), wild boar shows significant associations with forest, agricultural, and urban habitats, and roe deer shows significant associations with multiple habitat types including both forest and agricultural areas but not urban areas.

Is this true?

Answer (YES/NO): NO